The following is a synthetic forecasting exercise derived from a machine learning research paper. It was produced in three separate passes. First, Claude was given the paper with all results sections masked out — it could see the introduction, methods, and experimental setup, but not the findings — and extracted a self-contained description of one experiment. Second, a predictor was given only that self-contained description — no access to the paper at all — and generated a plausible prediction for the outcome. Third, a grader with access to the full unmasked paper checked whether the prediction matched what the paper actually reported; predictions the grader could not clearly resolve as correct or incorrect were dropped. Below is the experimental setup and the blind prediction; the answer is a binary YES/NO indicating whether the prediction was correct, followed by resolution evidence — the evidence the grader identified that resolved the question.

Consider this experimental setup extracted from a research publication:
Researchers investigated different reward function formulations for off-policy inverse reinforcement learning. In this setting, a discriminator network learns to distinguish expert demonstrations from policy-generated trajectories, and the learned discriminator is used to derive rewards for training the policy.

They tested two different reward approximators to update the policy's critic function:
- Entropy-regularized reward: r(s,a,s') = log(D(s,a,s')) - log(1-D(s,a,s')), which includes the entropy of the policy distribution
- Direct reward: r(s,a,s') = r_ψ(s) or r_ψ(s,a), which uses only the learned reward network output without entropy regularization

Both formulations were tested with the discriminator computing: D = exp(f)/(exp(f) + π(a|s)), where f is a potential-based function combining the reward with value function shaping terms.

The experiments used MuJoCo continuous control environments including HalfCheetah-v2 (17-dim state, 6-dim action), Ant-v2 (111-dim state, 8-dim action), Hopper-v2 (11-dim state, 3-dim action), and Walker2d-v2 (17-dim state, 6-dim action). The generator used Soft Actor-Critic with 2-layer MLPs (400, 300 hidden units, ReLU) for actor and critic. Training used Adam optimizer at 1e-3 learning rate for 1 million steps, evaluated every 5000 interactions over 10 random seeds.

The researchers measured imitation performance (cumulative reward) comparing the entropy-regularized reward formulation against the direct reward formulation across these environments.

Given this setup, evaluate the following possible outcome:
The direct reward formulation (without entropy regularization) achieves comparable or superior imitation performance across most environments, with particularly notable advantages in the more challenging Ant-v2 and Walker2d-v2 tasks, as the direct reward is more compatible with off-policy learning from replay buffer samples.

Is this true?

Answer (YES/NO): NO